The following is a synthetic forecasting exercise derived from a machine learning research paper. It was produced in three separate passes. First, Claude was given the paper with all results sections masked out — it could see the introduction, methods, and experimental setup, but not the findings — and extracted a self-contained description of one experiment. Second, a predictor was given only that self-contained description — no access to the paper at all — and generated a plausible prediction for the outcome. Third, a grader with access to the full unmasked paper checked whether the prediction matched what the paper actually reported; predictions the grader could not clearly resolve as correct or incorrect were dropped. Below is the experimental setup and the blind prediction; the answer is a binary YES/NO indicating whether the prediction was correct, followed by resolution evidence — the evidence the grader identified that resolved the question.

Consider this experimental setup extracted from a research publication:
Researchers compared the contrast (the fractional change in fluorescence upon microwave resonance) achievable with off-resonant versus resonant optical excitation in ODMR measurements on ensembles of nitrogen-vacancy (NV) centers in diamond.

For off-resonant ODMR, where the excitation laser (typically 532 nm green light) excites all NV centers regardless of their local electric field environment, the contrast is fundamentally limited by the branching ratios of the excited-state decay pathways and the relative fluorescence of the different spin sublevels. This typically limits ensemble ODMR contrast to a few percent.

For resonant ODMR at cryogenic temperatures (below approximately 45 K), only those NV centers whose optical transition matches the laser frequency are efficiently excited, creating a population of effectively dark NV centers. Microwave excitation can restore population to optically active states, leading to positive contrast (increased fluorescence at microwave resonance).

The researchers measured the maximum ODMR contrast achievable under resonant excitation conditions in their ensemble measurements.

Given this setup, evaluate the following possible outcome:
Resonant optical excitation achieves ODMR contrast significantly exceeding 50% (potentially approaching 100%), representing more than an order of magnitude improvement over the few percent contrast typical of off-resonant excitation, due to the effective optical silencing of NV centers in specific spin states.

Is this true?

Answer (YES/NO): NO